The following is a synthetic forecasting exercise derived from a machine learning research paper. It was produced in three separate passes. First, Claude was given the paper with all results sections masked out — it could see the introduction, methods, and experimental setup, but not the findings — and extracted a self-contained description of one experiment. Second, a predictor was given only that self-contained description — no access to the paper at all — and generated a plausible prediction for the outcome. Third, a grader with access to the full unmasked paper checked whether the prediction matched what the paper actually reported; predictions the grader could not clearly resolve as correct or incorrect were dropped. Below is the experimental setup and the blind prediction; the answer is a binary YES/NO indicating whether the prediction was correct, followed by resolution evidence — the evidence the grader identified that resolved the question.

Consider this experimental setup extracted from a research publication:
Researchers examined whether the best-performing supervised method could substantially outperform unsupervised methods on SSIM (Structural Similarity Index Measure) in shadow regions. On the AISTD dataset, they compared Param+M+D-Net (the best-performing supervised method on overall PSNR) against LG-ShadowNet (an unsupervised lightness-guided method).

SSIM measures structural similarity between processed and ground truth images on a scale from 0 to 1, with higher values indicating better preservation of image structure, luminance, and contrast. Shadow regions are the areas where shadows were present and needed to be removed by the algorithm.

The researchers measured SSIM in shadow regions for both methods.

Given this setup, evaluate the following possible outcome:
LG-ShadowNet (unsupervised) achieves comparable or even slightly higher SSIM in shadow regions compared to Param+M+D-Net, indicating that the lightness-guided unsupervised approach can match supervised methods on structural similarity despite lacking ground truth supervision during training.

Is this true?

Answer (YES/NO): NO